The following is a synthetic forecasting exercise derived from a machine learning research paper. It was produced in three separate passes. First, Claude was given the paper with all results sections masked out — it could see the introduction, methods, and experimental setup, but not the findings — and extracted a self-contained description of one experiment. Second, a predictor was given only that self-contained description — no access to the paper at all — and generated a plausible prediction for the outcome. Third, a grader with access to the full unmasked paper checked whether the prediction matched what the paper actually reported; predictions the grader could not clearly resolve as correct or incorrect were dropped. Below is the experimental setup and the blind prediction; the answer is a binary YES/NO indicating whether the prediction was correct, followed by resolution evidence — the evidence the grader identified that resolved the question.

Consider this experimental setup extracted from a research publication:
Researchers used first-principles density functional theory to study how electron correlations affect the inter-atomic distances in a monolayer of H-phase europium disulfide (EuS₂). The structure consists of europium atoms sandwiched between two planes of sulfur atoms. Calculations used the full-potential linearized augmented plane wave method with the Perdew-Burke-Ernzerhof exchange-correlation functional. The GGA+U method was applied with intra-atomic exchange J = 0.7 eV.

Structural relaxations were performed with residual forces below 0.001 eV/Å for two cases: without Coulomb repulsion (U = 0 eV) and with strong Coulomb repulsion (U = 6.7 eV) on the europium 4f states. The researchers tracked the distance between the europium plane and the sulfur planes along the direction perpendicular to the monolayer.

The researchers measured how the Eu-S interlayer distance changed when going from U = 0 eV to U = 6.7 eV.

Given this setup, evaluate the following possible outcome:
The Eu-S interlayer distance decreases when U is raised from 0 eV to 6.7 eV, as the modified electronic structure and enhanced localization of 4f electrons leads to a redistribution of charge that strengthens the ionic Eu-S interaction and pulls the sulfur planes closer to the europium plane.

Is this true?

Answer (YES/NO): YES